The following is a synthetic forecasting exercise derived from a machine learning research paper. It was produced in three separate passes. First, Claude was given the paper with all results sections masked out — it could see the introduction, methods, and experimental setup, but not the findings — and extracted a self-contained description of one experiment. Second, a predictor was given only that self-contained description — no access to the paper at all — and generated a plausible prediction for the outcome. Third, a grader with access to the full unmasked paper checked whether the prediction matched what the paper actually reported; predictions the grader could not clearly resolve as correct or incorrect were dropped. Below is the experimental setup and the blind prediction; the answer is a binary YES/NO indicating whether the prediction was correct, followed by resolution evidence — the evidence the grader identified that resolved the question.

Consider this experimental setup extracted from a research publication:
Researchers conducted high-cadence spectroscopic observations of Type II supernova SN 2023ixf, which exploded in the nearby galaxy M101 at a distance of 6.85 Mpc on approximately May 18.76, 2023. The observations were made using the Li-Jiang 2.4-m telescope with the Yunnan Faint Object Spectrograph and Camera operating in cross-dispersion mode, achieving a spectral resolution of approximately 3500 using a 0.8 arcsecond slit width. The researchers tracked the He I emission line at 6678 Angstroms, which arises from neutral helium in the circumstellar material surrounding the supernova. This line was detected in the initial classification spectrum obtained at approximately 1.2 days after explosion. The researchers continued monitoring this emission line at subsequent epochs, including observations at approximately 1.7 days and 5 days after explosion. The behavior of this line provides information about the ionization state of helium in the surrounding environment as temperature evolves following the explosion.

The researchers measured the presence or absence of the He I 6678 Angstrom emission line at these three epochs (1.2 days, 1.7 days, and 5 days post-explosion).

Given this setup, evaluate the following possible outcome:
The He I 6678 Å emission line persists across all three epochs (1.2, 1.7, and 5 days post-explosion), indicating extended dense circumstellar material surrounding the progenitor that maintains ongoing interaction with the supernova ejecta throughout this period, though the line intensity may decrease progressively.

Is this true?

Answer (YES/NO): NO